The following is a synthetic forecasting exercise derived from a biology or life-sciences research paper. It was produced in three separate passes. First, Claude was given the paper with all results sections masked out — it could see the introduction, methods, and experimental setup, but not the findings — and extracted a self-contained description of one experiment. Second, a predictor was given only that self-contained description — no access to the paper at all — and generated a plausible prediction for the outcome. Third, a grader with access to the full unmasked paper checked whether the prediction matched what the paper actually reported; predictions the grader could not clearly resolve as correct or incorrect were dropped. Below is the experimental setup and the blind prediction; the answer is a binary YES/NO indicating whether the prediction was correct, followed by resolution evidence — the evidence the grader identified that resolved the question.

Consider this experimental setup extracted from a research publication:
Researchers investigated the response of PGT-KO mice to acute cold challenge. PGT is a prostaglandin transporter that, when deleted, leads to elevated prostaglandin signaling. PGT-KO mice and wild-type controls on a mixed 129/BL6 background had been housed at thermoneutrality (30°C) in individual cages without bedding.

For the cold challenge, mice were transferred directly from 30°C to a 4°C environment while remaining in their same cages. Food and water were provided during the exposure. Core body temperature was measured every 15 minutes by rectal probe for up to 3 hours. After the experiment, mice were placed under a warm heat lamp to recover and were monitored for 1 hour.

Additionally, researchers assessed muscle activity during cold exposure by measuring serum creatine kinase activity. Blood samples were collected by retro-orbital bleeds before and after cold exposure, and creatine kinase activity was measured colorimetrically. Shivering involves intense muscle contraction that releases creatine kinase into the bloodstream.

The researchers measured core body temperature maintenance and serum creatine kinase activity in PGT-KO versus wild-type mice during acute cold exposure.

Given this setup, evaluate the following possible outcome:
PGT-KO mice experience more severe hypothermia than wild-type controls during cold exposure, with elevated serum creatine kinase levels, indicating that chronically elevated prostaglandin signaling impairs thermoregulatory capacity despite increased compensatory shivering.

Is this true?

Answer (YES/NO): NO